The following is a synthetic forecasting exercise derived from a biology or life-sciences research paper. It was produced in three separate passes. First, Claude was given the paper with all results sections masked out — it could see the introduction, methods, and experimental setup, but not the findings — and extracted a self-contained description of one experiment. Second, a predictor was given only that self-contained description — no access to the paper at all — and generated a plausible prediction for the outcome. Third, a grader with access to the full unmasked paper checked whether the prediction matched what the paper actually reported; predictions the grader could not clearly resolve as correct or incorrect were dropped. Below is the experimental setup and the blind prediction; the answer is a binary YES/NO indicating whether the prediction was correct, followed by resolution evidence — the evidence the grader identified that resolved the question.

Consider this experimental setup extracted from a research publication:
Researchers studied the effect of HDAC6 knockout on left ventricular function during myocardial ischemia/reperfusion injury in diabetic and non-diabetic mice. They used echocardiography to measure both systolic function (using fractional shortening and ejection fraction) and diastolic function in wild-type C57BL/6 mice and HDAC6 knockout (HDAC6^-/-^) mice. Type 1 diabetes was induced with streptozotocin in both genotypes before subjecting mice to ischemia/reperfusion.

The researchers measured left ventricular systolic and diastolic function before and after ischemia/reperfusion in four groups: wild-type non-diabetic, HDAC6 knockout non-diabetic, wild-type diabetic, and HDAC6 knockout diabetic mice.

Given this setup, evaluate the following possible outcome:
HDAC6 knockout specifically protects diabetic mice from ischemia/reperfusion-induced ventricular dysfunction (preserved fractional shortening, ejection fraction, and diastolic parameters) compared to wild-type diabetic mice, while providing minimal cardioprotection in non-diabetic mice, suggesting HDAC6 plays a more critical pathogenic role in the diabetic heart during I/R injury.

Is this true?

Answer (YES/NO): NO